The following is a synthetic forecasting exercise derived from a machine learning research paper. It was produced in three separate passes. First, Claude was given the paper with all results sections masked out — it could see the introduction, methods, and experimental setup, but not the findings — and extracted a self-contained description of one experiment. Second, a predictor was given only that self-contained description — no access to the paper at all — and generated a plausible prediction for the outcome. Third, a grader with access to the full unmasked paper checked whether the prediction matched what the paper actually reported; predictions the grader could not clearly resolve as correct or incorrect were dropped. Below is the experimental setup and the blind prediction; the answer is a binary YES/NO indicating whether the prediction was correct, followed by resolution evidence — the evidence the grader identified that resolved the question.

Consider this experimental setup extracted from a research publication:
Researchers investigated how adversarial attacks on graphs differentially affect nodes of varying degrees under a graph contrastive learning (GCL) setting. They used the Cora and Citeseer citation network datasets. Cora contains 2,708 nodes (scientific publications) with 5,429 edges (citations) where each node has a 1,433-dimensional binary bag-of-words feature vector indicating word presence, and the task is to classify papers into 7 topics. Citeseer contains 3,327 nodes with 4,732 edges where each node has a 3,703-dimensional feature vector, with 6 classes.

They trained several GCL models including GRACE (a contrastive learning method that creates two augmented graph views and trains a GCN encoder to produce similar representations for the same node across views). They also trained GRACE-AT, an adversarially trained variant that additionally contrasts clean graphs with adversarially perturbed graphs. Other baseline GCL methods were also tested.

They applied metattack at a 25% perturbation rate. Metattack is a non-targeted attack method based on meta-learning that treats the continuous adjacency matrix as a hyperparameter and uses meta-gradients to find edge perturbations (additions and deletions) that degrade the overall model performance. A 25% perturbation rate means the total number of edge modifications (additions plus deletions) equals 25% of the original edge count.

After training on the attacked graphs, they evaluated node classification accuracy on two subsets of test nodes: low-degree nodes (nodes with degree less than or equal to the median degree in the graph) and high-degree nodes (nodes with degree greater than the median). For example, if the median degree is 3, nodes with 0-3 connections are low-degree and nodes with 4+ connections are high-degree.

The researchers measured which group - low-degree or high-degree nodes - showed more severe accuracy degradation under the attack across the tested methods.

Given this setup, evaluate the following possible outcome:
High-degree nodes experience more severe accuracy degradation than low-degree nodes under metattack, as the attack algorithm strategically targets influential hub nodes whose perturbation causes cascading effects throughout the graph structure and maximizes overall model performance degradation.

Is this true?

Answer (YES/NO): NO